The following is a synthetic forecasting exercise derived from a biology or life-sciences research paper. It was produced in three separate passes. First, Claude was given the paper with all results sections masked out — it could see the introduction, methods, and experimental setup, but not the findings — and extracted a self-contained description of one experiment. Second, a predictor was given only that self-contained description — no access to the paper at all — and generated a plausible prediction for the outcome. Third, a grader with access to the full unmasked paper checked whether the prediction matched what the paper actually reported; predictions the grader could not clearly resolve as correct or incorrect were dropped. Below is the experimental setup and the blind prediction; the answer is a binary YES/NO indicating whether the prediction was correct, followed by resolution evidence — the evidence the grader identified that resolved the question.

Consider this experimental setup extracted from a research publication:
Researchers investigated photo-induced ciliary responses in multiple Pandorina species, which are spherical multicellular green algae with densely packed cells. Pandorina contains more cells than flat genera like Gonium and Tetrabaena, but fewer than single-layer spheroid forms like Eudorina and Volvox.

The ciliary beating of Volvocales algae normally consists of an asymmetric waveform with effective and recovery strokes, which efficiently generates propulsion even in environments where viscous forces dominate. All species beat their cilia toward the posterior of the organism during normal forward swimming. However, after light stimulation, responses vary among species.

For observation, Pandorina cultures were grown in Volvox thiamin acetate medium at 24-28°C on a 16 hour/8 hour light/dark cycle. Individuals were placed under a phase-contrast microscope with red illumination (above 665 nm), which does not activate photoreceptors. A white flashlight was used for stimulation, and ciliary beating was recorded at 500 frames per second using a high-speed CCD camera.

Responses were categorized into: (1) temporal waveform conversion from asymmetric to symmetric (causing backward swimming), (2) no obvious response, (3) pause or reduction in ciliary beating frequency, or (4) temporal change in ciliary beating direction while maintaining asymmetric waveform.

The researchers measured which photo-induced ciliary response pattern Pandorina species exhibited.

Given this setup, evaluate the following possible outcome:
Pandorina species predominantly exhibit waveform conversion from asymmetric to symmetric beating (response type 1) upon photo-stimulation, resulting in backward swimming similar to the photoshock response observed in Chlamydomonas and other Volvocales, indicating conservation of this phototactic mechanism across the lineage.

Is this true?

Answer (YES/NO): NO